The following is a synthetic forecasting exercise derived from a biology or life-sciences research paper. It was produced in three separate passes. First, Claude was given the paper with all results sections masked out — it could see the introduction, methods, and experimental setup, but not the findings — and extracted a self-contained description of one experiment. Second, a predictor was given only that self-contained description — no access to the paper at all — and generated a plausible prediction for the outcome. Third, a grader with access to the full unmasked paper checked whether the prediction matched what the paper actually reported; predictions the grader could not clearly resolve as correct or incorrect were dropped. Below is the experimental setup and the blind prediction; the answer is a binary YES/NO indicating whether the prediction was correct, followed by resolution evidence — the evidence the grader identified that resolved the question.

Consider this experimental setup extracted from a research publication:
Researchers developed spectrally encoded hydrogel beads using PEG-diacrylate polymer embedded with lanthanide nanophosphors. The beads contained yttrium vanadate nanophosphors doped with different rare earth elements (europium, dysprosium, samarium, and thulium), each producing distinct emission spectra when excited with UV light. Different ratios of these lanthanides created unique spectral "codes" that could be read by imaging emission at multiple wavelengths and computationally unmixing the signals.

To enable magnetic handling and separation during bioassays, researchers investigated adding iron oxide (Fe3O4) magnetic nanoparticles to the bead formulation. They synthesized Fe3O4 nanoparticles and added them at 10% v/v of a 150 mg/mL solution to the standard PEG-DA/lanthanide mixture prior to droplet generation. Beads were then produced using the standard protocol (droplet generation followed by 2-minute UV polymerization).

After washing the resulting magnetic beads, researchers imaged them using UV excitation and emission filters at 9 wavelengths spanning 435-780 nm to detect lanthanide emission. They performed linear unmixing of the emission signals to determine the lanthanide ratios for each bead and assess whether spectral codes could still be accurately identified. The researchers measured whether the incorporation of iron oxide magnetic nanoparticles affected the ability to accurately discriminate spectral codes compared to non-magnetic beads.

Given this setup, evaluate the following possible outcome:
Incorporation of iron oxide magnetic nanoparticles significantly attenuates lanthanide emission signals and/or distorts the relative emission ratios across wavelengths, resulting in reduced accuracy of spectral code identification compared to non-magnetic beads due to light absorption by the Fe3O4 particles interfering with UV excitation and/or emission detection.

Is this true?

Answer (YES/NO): NO